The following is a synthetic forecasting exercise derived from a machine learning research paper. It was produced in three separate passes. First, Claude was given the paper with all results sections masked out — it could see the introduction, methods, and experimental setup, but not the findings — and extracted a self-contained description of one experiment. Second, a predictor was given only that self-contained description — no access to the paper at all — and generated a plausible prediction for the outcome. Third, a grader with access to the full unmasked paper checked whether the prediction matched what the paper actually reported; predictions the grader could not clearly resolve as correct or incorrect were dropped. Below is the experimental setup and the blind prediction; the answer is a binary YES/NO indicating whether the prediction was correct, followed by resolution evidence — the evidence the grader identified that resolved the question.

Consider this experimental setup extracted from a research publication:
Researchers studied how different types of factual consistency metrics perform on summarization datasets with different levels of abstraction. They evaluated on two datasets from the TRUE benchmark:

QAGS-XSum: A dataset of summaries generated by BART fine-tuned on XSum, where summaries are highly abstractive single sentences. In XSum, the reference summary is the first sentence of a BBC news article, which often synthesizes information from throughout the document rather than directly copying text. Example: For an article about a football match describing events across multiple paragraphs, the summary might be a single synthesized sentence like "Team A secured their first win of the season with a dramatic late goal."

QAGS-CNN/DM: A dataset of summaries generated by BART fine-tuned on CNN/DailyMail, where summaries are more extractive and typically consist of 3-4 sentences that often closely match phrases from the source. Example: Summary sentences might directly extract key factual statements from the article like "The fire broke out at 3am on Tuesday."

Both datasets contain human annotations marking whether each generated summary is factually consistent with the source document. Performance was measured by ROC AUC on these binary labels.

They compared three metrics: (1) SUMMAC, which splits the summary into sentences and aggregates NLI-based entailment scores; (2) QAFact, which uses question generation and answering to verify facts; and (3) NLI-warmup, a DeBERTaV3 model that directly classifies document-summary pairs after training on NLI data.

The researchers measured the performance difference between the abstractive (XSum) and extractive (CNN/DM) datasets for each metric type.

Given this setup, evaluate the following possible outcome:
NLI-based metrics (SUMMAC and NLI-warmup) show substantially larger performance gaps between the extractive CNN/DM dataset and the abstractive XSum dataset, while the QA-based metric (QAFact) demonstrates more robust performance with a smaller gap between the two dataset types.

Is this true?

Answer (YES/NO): NO